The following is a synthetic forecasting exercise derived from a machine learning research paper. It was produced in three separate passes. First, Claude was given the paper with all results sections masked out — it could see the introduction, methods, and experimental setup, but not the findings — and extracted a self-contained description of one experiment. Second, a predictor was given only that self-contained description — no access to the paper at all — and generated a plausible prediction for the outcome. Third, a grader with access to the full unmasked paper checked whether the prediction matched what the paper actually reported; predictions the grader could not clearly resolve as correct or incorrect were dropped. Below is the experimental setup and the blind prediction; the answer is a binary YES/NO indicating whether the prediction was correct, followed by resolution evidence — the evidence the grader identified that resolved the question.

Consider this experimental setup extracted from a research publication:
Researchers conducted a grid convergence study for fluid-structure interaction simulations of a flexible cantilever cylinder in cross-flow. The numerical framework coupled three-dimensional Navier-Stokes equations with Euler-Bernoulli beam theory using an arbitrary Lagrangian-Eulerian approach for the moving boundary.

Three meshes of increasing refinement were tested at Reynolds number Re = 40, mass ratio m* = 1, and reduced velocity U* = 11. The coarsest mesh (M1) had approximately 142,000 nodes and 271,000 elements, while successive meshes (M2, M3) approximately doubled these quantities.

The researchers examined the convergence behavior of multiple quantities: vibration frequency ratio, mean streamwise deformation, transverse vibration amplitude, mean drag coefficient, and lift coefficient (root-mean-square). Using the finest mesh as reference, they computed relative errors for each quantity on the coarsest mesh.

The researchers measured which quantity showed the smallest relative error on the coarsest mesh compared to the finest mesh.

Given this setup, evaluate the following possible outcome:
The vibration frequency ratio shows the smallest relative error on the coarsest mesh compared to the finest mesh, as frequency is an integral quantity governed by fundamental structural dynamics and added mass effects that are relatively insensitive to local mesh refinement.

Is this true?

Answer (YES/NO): YES